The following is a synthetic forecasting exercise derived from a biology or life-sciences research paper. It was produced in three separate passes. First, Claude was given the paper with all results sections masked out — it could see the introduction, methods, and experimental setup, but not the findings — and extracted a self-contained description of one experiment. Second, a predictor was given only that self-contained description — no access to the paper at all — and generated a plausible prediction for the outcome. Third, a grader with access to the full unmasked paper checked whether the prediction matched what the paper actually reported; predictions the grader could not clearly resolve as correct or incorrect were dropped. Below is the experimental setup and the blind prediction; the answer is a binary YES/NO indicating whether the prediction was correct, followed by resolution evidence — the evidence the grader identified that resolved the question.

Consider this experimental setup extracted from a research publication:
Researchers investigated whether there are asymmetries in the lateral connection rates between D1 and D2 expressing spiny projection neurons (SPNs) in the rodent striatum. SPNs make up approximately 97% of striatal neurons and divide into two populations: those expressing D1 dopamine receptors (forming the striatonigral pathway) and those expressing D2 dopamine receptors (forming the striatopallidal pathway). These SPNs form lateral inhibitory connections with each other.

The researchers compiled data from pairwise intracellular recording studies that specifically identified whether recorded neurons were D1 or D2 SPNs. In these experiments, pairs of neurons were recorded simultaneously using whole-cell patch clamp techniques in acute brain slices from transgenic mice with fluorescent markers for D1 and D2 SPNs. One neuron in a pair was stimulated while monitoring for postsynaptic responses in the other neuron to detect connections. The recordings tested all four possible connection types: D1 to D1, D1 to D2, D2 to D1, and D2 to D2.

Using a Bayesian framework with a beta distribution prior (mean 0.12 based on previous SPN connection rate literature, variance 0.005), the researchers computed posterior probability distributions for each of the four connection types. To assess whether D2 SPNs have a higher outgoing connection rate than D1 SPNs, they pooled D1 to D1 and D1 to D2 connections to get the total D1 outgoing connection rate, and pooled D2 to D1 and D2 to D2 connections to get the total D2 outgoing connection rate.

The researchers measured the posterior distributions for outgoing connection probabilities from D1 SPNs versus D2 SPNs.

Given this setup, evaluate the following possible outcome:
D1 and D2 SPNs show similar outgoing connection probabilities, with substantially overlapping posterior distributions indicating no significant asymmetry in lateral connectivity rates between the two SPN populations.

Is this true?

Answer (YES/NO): NO